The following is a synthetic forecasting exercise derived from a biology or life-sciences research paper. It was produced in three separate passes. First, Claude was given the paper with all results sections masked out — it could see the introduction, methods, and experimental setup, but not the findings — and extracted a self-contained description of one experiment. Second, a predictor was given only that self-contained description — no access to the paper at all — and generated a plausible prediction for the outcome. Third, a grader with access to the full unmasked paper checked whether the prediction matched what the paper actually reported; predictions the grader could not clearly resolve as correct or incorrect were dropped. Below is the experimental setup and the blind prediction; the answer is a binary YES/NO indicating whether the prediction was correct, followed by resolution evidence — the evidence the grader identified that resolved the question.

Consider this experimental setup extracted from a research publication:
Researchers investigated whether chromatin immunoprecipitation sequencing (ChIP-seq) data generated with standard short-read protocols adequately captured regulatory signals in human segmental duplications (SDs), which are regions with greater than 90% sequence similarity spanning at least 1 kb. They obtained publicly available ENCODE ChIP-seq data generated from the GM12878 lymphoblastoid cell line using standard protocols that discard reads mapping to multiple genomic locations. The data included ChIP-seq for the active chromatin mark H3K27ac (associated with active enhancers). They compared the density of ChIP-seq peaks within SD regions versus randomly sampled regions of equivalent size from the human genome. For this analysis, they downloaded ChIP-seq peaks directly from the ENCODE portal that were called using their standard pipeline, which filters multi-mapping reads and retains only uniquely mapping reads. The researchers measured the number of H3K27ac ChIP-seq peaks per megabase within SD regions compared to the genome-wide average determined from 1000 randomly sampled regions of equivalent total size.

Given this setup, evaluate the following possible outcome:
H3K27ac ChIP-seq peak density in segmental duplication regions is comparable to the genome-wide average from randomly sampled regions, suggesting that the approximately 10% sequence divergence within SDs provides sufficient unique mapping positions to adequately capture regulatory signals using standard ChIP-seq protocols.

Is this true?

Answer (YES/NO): NO